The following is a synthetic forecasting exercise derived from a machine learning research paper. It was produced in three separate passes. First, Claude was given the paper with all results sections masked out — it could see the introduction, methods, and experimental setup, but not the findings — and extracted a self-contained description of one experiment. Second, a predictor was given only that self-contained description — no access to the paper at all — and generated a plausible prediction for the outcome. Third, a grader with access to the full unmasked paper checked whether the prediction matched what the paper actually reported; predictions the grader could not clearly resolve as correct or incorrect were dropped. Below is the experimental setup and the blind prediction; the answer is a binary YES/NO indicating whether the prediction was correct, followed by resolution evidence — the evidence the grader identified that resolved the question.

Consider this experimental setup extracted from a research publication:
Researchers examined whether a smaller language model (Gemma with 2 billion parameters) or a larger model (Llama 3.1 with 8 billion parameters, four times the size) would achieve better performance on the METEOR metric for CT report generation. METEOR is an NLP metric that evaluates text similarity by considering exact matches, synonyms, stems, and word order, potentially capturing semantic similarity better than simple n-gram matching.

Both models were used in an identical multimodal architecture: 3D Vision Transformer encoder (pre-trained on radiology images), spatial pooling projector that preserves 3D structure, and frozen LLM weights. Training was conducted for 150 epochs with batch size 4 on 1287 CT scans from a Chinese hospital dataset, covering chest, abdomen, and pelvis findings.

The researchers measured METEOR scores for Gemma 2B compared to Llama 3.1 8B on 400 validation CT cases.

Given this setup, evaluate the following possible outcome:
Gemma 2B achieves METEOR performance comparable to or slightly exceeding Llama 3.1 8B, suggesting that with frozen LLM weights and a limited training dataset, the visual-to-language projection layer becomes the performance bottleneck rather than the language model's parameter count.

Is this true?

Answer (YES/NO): YES